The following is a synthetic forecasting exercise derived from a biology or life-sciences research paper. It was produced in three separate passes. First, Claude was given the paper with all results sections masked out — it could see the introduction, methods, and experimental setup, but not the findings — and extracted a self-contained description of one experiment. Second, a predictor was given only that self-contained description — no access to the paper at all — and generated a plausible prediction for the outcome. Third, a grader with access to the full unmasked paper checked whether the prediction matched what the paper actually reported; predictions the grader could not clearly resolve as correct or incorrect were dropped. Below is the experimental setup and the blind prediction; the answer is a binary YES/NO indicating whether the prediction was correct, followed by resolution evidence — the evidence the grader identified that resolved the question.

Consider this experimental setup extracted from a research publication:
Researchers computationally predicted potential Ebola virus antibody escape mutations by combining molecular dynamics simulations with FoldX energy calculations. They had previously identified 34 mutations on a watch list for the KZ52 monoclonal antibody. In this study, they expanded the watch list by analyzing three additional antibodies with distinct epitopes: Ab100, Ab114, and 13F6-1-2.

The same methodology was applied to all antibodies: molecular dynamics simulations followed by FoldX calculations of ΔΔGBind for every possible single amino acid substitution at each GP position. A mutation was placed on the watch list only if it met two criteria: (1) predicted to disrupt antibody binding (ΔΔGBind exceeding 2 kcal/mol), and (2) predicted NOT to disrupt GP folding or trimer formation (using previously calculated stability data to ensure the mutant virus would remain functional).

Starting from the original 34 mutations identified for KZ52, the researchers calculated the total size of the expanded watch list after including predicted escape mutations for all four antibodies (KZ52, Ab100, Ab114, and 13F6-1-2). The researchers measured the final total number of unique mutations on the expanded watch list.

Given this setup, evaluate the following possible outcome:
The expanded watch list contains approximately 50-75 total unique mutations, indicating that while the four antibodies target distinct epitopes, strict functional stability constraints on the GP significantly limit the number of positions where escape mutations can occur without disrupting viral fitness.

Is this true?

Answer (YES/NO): NO